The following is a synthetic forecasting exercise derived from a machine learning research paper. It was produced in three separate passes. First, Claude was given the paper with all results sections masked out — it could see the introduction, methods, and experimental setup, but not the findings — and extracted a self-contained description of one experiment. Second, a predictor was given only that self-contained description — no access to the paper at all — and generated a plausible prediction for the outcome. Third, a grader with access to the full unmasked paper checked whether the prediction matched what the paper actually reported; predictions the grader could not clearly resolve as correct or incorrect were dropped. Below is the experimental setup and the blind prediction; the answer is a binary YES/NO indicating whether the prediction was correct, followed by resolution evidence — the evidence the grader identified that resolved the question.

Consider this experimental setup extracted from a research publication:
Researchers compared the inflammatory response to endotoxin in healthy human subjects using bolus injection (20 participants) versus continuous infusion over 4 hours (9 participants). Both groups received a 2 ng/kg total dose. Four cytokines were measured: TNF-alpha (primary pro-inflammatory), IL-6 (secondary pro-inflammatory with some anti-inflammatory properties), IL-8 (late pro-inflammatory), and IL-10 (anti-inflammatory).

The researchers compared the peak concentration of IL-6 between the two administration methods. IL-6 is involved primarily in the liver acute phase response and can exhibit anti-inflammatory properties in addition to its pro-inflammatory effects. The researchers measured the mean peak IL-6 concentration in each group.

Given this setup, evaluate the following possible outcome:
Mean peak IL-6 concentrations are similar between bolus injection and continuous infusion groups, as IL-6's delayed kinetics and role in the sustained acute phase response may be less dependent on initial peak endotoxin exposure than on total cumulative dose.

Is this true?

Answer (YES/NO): YES